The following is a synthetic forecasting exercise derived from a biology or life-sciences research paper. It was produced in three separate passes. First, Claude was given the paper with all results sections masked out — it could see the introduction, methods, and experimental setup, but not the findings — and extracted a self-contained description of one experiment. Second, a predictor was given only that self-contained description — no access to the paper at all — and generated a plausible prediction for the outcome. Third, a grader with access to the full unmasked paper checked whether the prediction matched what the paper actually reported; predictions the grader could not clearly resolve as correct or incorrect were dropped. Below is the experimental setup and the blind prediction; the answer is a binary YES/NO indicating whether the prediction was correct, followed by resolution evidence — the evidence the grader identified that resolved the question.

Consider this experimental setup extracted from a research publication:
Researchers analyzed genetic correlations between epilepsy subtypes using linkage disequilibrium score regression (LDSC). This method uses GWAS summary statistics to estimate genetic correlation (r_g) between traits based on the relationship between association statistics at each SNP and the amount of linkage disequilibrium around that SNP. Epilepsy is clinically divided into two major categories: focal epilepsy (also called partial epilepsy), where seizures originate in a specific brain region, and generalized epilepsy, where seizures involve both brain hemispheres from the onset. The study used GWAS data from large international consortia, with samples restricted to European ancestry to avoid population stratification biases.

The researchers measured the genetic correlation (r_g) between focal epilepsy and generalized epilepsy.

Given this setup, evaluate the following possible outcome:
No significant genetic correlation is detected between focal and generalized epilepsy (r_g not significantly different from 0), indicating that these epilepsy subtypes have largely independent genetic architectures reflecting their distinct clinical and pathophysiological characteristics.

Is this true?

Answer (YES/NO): YES